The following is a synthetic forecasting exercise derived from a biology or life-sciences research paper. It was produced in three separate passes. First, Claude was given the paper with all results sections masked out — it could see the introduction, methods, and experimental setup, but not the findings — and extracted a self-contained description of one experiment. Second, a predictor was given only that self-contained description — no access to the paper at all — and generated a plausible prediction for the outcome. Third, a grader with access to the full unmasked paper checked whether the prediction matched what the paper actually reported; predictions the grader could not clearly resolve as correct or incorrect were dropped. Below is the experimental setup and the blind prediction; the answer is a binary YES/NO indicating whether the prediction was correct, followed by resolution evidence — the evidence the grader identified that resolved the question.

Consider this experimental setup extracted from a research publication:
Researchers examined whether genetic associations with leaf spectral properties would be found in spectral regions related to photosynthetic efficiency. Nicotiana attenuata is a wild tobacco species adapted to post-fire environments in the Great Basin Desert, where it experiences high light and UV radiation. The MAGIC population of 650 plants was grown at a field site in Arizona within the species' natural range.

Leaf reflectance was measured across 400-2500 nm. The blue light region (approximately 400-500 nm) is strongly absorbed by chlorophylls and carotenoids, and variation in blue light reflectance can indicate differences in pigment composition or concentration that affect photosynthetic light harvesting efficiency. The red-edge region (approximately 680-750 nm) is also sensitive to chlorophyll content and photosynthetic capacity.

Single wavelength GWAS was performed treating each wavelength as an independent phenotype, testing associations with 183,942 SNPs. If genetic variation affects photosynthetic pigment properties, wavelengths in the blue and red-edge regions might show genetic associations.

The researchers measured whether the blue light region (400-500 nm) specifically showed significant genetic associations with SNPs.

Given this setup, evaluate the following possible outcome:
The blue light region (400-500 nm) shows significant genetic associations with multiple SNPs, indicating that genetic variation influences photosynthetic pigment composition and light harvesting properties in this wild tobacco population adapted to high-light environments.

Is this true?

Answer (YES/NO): NO